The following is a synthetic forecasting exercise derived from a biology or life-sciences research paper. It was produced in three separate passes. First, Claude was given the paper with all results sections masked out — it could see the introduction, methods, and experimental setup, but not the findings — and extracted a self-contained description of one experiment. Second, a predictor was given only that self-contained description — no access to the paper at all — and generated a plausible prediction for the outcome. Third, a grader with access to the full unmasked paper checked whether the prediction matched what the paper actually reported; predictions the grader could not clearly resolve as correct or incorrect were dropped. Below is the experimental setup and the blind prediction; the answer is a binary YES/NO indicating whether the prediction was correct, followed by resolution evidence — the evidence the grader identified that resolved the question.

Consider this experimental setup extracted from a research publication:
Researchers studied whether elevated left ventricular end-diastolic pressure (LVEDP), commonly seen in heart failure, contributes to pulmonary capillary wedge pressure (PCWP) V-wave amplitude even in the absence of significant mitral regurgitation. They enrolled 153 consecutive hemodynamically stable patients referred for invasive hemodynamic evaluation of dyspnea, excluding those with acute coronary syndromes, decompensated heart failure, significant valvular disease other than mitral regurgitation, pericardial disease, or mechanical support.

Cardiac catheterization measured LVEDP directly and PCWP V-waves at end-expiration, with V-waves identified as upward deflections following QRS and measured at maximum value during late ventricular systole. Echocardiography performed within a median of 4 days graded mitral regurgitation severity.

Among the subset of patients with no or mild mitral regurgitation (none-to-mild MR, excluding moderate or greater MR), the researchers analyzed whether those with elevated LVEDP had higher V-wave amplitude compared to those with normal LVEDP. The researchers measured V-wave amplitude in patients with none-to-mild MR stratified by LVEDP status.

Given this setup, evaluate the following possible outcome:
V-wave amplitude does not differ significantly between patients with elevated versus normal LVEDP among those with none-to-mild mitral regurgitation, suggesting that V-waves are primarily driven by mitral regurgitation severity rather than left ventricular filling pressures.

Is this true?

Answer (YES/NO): NO